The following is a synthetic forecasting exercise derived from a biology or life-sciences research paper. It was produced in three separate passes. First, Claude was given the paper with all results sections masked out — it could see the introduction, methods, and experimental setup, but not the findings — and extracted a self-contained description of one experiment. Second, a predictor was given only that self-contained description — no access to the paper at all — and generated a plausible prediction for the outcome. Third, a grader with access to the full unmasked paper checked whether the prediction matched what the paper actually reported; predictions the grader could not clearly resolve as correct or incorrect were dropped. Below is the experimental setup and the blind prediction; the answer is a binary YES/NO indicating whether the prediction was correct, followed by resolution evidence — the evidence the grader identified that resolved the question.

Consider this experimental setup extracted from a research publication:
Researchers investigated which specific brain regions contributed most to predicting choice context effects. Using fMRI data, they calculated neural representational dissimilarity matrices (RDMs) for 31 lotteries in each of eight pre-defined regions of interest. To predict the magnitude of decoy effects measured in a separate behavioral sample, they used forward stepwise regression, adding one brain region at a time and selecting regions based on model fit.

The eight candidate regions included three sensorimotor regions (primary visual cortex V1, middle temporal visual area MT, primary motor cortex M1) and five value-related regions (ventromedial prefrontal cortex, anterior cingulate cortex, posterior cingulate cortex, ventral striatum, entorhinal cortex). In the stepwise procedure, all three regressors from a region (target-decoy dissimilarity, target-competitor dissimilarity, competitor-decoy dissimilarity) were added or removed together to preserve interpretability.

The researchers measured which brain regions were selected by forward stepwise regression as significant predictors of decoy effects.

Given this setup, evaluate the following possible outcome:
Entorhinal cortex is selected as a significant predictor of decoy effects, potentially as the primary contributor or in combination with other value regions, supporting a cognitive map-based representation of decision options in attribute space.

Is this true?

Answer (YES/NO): YES